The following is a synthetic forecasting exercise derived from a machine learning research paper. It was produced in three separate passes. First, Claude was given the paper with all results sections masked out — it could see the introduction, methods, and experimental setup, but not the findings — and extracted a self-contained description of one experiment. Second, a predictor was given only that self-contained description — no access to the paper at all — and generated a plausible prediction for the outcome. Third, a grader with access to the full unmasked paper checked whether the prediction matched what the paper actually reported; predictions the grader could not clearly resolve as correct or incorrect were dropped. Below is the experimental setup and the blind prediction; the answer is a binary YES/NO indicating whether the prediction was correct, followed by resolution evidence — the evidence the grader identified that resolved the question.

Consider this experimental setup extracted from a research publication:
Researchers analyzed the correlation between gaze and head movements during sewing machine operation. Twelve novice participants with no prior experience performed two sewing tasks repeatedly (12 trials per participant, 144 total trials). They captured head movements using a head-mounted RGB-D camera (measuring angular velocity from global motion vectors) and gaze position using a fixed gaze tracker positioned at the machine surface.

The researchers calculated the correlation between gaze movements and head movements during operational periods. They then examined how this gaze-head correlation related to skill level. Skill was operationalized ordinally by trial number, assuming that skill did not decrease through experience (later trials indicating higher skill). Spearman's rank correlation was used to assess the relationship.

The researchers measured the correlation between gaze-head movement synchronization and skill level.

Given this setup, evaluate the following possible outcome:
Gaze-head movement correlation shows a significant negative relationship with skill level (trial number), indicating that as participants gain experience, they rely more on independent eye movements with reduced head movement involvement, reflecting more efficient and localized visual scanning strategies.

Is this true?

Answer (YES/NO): YES